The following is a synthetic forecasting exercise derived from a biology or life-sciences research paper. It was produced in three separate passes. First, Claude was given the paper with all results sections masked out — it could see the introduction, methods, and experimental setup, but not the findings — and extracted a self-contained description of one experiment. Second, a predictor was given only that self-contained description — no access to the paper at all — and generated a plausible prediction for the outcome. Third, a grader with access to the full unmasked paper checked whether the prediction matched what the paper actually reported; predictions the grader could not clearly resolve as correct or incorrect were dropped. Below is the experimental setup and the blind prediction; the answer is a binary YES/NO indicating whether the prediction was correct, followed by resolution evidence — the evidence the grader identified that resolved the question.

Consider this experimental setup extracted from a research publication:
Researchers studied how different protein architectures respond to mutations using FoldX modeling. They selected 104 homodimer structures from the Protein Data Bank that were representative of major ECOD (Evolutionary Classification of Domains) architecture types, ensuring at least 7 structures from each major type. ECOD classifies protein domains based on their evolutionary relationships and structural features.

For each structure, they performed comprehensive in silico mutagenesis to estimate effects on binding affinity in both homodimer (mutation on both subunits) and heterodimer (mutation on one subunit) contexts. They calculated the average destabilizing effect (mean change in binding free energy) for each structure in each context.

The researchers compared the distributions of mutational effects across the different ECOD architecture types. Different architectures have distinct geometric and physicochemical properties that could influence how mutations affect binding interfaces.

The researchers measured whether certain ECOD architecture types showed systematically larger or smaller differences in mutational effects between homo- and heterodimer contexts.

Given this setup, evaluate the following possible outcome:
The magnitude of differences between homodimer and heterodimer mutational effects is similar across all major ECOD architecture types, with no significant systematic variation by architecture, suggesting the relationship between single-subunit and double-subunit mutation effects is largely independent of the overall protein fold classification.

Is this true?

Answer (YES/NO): YES